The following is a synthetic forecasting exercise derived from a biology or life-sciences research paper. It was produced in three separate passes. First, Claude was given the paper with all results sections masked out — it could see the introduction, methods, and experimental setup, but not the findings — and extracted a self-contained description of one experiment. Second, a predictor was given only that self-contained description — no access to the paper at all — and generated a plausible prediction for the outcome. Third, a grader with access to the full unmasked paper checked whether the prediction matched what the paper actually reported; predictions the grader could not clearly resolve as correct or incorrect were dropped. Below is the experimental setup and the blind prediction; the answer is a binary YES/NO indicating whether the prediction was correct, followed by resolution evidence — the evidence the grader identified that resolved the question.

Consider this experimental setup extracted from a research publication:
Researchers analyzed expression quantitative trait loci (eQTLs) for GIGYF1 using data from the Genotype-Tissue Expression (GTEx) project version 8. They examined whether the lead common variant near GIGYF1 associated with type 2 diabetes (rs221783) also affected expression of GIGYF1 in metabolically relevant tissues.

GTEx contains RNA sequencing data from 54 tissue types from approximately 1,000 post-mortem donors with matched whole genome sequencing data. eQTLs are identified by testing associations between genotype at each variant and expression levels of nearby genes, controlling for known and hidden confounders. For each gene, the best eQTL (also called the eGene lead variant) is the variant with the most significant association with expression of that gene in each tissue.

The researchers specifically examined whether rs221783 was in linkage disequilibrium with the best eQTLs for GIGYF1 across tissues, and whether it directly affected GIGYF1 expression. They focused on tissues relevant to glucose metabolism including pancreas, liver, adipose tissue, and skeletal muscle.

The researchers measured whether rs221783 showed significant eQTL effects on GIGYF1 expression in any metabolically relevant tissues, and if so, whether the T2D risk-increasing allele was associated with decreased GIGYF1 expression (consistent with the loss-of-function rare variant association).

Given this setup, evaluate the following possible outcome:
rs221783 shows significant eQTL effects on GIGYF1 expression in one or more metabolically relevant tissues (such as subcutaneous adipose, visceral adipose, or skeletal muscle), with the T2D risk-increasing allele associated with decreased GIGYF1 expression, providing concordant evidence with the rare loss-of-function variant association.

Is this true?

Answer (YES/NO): YES